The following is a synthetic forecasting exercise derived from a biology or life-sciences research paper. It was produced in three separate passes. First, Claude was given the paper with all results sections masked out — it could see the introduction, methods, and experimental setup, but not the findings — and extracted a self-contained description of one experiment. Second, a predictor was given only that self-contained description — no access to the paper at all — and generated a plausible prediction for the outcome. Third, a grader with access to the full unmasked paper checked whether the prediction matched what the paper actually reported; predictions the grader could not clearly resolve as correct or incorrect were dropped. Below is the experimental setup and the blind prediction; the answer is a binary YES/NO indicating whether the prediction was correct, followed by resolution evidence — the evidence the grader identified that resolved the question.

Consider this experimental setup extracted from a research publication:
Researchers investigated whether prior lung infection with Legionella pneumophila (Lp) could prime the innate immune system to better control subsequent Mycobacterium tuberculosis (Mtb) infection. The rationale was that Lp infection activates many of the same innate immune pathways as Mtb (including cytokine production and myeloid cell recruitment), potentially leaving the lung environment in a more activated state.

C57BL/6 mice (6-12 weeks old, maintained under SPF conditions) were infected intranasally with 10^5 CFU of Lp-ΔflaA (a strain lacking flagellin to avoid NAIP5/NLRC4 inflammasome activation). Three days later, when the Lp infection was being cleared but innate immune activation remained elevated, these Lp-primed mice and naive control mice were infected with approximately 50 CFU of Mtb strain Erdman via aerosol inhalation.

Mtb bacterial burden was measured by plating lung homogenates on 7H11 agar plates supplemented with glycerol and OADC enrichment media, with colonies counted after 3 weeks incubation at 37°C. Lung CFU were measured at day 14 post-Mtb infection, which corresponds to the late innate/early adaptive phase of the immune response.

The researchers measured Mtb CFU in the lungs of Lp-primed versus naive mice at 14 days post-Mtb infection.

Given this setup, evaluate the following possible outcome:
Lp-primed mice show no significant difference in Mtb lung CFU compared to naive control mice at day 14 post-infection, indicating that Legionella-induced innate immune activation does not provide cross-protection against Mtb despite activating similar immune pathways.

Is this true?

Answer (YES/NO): YES